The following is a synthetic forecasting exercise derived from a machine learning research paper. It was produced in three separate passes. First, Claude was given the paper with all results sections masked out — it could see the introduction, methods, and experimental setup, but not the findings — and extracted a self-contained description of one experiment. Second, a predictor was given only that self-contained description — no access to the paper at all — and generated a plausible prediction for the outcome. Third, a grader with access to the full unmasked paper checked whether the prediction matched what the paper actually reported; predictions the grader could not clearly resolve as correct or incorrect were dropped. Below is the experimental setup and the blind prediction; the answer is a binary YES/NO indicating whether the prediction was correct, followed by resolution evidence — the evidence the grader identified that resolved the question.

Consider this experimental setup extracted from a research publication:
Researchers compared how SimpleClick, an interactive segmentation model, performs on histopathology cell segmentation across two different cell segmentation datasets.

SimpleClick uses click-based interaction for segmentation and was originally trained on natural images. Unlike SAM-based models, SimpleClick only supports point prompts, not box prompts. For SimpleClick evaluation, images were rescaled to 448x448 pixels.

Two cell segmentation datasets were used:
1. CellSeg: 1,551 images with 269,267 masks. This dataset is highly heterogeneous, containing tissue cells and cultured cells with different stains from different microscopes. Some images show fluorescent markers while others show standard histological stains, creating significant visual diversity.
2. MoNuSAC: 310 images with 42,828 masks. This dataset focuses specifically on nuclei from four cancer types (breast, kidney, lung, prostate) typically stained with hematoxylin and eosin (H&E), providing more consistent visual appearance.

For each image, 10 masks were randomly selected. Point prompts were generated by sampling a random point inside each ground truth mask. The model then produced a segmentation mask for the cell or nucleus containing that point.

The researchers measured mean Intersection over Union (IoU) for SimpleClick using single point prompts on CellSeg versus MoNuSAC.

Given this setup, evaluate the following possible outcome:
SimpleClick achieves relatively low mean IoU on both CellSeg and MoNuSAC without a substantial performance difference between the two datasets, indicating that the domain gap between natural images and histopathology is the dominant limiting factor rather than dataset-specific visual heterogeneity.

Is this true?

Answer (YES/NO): NO